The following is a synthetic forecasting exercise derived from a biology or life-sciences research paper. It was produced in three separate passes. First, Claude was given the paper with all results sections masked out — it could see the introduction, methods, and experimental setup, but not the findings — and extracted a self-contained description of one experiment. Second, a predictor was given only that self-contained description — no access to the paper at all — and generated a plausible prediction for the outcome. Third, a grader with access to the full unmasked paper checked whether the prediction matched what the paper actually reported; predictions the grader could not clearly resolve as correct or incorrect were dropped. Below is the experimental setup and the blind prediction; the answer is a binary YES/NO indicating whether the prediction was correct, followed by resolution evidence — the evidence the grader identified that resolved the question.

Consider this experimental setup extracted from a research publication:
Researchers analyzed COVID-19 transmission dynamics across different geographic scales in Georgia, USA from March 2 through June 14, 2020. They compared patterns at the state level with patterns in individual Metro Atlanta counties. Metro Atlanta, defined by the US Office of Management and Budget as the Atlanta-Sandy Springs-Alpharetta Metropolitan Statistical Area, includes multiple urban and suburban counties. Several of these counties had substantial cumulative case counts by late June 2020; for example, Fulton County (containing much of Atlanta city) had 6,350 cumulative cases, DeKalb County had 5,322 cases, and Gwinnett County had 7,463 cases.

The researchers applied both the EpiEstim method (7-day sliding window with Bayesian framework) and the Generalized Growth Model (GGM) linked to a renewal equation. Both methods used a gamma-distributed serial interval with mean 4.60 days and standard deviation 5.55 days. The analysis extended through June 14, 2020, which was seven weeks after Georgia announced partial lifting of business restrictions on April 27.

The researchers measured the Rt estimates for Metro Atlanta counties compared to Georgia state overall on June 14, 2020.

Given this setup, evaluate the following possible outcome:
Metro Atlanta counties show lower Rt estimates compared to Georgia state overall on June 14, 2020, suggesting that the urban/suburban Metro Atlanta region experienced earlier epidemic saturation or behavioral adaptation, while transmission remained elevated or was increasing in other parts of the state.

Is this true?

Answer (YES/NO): YES